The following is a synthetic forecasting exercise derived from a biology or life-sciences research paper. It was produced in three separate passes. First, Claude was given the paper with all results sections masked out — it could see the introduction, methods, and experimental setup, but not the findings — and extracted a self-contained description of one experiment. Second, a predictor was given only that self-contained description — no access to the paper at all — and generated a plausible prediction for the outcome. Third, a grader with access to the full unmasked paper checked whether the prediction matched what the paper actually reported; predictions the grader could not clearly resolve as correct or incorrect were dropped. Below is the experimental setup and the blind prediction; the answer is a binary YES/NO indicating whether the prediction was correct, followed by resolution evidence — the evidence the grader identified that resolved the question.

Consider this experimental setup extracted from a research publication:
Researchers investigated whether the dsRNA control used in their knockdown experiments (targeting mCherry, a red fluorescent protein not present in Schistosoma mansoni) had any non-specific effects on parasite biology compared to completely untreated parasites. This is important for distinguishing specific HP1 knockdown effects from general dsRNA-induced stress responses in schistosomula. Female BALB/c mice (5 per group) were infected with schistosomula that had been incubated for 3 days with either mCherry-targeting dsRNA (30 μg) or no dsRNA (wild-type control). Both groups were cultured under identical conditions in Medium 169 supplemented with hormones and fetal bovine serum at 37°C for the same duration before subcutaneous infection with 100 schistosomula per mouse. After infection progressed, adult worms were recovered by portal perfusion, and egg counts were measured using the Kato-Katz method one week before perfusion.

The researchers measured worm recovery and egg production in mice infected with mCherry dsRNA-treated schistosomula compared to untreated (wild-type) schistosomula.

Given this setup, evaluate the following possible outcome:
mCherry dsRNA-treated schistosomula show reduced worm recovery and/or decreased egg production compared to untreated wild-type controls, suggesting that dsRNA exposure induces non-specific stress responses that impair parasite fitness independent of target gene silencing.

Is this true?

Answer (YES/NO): NO